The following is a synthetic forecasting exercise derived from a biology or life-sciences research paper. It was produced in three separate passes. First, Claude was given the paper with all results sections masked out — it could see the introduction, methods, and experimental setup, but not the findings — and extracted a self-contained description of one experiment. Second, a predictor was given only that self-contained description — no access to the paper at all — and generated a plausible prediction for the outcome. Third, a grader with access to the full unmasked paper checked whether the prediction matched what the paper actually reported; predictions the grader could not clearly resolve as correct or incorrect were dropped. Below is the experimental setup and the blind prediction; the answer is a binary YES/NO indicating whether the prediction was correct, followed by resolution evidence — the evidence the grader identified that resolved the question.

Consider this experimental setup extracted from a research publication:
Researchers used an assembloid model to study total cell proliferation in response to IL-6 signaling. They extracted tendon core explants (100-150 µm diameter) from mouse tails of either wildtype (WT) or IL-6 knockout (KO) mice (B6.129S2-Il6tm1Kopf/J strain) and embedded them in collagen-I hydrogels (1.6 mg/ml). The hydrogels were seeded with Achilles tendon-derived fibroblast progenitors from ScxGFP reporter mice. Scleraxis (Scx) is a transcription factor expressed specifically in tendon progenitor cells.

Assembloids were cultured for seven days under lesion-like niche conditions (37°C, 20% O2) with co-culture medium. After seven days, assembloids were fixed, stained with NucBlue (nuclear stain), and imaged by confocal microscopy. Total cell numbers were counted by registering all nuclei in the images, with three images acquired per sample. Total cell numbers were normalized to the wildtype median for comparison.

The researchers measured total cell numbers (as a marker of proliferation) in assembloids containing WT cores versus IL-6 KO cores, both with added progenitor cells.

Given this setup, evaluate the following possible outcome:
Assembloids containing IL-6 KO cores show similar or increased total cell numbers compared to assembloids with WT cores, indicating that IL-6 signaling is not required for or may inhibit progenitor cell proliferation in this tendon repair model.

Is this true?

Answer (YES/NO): NO